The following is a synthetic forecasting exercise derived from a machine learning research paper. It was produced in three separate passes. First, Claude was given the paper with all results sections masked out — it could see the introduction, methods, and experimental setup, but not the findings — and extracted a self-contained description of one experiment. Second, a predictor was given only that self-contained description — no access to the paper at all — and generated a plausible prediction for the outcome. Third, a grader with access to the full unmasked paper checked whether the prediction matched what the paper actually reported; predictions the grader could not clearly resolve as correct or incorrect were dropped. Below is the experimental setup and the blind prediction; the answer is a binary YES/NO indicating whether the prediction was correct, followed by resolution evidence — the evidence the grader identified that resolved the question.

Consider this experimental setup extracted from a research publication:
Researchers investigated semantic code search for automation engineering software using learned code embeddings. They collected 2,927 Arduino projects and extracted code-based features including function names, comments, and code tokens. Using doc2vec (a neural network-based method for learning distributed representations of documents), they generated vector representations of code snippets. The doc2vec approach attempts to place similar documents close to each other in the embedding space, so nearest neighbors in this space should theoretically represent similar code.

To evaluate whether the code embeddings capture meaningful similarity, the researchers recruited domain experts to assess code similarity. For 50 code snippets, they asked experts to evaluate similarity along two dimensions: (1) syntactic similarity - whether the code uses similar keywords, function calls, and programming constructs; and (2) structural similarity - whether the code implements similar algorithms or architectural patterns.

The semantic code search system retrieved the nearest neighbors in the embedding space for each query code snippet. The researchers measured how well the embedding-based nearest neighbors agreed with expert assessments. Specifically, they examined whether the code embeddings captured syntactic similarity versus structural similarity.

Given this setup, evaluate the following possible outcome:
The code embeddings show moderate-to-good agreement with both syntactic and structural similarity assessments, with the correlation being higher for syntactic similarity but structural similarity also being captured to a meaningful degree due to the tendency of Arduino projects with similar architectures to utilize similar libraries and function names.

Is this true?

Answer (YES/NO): NO